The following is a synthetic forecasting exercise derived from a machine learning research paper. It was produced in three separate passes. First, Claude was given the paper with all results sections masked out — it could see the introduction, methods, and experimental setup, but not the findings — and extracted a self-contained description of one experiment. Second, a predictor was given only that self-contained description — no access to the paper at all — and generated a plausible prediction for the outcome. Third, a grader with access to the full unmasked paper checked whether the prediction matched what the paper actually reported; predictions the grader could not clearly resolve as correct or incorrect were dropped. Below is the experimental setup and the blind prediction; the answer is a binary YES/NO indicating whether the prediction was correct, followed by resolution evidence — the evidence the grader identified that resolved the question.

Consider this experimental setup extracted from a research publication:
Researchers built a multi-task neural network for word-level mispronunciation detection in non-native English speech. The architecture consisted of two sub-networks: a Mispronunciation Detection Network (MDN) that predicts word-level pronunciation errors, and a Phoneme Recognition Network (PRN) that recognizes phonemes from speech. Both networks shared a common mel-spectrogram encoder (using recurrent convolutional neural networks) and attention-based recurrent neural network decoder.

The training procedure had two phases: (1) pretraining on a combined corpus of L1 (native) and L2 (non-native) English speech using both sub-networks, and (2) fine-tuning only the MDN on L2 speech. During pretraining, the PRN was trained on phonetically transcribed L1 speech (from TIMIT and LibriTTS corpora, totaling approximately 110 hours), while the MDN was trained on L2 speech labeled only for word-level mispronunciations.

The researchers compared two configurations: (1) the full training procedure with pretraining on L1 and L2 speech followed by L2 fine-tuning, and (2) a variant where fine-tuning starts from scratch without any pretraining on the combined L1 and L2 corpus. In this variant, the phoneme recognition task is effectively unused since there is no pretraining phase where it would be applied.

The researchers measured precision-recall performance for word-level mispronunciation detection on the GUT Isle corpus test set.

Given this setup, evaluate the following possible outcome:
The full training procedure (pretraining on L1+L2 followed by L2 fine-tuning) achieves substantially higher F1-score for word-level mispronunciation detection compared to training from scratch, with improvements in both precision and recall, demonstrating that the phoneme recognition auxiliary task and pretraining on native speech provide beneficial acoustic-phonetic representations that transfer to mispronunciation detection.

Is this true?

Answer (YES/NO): NO